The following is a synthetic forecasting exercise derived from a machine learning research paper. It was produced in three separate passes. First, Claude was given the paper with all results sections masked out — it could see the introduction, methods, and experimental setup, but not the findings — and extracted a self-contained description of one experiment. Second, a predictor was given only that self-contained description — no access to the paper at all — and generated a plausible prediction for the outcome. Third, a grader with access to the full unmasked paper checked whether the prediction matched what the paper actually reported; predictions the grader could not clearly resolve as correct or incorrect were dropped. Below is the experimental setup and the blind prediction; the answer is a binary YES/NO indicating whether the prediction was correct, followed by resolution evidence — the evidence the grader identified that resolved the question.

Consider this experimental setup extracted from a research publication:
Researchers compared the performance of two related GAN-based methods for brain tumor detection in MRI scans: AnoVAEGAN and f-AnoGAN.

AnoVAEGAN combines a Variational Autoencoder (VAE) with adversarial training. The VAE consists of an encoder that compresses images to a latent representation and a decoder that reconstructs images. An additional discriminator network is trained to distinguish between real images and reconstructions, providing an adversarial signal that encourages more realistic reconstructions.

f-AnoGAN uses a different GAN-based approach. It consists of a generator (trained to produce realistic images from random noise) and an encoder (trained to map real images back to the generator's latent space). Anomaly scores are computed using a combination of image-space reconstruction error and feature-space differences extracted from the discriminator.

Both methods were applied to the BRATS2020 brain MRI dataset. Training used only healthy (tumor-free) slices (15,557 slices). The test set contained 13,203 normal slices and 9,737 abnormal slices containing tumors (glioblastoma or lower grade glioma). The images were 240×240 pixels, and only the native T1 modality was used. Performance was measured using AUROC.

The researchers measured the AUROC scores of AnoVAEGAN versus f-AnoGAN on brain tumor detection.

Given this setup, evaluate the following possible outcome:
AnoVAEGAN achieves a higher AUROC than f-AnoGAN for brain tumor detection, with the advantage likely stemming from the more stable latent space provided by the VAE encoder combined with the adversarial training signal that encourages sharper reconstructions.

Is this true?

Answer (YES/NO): YES